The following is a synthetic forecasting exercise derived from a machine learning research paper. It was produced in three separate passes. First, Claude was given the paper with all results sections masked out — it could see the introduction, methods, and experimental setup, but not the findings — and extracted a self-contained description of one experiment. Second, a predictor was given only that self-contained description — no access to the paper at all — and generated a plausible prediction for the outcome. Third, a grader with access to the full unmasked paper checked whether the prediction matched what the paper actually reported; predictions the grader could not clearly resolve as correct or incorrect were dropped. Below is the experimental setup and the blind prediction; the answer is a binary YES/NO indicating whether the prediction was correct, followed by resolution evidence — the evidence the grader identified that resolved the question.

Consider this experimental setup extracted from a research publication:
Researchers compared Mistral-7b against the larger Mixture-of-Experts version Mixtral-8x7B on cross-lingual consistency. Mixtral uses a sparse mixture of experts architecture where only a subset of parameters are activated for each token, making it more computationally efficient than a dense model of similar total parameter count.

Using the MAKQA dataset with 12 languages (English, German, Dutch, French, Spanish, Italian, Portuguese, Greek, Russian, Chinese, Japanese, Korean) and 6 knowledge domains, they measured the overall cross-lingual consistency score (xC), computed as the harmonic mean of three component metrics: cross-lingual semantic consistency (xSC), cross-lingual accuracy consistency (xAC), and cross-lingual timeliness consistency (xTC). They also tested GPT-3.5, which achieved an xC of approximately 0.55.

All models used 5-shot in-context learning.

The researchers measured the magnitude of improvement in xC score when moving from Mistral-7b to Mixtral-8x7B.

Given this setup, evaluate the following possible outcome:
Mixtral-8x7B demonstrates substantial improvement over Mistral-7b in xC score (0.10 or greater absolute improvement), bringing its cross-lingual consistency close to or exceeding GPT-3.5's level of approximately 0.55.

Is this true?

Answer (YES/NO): YES